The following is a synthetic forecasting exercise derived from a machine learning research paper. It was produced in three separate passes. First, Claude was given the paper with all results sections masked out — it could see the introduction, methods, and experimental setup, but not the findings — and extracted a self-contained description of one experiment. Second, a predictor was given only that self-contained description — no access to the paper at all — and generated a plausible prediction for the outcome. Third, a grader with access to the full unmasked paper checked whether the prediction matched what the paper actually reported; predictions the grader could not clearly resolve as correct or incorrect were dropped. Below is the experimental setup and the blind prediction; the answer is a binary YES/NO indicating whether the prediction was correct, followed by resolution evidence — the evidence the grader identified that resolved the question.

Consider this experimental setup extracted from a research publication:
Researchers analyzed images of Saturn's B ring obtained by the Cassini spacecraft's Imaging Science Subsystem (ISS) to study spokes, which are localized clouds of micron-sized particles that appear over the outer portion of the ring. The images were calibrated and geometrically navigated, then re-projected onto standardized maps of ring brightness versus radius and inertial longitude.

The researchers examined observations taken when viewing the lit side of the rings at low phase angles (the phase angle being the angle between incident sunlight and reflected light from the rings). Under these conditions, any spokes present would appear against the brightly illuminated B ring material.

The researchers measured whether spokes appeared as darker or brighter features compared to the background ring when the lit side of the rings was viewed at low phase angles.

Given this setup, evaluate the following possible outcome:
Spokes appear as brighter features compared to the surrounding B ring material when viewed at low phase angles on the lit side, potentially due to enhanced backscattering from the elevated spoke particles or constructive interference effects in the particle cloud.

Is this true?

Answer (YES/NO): NO